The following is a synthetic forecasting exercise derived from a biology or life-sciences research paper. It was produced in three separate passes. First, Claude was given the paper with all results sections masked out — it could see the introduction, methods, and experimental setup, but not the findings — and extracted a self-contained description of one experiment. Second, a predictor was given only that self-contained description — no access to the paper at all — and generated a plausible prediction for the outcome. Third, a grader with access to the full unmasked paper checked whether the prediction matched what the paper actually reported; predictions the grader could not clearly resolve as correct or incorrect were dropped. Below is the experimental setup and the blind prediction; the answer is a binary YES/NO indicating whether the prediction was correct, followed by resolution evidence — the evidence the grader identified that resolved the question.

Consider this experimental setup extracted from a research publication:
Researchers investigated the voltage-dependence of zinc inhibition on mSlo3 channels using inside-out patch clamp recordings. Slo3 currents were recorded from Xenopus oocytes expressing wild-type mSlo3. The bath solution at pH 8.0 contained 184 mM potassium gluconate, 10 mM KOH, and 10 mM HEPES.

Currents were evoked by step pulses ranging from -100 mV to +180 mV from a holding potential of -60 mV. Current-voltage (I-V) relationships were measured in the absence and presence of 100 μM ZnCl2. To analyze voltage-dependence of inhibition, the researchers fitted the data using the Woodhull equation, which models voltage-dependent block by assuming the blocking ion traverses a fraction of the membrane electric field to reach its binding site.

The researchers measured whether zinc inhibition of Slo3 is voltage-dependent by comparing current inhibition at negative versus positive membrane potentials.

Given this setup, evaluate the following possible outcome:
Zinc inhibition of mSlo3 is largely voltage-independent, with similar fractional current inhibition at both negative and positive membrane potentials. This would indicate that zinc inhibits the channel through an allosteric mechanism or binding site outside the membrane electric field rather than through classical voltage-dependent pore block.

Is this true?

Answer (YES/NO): NO